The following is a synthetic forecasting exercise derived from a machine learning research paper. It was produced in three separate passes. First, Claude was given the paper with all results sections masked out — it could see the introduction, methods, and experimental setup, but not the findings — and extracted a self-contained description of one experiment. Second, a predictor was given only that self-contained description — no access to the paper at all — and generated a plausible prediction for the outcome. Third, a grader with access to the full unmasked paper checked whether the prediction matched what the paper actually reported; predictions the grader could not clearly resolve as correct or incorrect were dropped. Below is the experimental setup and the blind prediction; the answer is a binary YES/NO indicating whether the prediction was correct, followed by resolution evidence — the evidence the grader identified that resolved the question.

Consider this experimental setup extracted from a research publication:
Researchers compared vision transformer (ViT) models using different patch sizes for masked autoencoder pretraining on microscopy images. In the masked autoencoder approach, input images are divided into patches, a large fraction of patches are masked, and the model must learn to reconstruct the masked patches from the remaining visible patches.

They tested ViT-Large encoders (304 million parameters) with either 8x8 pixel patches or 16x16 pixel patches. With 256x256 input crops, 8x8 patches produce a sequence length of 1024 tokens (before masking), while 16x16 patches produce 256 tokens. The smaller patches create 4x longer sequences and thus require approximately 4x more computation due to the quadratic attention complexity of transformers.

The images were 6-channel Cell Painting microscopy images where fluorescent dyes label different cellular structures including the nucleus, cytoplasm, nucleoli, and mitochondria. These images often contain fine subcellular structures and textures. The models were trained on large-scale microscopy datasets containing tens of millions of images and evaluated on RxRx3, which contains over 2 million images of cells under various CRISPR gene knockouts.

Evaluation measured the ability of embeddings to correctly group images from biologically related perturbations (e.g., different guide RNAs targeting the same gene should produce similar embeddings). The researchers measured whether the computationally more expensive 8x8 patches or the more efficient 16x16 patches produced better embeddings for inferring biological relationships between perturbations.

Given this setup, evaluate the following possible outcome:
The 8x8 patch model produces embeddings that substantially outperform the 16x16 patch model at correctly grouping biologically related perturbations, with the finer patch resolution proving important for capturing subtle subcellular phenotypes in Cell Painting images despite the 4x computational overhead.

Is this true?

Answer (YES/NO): NO